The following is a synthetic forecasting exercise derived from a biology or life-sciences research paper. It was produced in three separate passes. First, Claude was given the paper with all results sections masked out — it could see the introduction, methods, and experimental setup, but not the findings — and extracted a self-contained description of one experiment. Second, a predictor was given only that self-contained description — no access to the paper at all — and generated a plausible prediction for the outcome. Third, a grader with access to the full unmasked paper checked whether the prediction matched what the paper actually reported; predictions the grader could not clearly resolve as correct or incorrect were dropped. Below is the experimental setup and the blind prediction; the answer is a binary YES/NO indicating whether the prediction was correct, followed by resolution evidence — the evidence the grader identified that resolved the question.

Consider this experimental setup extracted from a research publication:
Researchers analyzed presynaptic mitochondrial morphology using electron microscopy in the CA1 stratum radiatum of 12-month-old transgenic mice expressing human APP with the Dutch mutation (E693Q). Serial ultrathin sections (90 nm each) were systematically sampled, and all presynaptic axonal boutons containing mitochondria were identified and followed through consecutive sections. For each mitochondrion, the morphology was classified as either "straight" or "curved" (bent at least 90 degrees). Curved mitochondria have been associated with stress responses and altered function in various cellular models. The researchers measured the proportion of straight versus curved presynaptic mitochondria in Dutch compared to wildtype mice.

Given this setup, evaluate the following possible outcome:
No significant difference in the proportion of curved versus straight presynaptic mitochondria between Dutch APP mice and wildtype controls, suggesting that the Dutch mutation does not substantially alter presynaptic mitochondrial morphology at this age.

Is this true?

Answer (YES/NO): YES